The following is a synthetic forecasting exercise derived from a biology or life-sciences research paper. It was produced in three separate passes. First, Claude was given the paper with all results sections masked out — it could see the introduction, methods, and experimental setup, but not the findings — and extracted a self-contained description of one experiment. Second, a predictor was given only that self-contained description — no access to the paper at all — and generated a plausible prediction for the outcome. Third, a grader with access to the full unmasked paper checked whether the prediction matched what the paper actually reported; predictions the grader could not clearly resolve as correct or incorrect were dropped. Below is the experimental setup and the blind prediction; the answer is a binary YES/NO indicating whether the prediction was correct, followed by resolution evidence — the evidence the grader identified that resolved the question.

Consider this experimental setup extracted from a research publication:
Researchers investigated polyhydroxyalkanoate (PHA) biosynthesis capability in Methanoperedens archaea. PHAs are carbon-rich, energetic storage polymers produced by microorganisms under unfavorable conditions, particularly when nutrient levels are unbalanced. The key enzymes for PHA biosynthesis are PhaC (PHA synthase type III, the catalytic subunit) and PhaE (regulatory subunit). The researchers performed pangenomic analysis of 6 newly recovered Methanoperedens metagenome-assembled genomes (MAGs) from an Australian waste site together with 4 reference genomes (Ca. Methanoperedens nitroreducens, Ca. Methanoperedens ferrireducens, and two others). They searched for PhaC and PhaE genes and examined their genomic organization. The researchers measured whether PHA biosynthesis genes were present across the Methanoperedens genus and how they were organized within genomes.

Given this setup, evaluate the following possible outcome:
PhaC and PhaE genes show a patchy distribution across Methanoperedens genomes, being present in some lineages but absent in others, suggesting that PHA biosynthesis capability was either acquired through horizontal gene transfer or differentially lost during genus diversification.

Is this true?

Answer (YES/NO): NO